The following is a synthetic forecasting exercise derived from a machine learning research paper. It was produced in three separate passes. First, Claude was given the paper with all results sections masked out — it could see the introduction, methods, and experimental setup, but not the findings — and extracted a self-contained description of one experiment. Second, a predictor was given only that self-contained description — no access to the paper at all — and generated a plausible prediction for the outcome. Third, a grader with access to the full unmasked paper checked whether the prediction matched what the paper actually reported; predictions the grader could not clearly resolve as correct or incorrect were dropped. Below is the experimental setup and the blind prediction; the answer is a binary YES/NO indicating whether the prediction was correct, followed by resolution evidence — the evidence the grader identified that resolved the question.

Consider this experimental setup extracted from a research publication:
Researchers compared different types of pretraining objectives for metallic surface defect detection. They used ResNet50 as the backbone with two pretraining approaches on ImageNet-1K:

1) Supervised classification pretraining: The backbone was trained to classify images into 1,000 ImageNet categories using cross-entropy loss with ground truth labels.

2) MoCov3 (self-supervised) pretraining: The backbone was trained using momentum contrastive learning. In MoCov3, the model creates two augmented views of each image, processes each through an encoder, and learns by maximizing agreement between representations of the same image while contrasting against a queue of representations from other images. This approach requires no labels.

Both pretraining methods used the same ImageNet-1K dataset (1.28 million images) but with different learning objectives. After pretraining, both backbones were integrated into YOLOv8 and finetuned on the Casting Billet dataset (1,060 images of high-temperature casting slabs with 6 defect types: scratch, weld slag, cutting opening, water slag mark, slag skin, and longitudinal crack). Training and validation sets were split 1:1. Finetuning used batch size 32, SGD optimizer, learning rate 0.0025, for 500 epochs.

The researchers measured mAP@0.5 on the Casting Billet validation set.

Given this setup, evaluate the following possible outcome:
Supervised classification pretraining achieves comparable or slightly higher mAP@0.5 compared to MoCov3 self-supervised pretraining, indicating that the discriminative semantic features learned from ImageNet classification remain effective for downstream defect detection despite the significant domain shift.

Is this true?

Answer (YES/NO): NO